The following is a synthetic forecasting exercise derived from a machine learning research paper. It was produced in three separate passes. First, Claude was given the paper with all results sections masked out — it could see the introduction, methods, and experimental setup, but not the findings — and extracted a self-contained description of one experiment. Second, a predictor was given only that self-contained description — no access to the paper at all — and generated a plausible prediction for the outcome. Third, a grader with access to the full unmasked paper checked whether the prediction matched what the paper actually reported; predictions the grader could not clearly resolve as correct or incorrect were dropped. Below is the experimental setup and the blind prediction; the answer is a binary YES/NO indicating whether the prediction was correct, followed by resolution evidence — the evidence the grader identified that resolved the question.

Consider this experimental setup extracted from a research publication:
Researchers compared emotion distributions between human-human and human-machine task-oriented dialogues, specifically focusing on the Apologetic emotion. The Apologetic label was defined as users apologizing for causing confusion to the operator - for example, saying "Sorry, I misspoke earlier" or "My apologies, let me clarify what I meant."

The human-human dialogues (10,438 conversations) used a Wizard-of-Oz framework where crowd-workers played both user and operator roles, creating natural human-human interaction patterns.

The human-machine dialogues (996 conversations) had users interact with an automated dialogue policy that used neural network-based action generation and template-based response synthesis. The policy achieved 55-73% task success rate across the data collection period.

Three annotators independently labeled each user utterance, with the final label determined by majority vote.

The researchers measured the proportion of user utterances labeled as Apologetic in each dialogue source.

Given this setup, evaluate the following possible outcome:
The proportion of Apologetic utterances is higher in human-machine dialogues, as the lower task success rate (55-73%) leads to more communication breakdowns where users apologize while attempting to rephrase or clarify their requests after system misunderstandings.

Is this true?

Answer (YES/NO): NO